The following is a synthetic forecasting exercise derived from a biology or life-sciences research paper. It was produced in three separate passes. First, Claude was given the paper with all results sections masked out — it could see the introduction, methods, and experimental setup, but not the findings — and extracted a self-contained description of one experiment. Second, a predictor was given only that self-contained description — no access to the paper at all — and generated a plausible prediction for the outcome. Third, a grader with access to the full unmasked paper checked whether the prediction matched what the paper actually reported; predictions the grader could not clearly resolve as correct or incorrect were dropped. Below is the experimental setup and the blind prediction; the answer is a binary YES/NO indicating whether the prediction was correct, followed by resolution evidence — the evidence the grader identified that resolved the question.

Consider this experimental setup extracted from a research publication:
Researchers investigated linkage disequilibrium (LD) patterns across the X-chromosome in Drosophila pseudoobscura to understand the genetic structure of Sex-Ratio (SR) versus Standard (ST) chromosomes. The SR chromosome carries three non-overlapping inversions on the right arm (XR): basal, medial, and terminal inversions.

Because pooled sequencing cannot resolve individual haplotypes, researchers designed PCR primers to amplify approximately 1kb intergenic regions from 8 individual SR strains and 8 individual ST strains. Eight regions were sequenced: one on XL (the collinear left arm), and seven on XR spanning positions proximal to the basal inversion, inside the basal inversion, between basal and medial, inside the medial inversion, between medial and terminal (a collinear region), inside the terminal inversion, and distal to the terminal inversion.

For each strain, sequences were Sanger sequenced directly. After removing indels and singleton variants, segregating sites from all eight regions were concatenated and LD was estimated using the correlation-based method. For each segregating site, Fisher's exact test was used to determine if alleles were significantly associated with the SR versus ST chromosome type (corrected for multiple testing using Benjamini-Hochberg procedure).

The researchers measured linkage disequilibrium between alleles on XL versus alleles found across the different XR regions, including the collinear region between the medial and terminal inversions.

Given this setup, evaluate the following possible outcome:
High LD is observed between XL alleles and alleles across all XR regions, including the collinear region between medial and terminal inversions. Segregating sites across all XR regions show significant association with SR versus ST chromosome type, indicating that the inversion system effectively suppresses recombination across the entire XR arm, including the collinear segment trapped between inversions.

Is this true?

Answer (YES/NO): NO